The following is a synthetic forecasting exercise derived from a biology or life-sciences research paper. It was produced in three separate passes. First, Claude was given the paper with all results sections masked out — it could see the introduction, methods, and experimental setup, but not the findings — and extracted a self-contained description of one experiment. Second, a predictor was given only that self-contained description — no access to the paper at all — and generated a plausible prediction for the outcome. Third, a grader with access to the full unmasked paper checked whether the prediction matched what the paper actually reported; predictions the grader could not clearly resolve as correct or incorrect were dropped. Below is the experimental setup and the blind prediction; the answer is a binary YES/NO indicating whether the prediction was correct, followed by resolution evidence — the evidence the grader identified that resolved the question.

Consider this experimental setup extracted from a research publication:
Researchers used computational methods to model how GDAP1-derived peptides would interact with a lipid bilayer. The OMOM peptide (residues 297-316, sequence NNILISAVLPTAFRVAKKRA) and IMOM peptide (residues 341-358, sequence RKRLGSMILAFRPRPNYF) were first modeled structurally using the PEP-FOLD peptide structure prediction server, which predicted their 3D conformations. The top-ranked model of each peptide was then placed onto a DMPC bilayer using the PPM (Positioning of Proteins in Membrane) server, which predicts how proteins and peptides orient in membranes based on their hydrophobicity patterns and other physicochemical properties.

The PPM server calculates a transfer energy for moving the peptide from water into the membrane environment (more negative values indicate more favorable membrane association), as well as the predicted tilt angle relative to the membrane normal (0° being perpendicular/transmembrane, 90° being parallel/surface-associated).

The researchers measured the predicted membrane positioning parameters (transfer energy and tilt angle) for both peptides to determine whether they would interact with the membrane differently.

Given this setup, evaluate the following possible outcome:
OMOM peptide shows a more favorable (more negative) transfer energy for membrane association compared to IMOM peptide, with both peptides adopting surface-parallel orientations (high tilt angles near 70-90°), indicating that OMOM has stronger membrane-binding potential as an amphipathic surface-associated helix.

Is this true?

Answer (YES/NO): NO